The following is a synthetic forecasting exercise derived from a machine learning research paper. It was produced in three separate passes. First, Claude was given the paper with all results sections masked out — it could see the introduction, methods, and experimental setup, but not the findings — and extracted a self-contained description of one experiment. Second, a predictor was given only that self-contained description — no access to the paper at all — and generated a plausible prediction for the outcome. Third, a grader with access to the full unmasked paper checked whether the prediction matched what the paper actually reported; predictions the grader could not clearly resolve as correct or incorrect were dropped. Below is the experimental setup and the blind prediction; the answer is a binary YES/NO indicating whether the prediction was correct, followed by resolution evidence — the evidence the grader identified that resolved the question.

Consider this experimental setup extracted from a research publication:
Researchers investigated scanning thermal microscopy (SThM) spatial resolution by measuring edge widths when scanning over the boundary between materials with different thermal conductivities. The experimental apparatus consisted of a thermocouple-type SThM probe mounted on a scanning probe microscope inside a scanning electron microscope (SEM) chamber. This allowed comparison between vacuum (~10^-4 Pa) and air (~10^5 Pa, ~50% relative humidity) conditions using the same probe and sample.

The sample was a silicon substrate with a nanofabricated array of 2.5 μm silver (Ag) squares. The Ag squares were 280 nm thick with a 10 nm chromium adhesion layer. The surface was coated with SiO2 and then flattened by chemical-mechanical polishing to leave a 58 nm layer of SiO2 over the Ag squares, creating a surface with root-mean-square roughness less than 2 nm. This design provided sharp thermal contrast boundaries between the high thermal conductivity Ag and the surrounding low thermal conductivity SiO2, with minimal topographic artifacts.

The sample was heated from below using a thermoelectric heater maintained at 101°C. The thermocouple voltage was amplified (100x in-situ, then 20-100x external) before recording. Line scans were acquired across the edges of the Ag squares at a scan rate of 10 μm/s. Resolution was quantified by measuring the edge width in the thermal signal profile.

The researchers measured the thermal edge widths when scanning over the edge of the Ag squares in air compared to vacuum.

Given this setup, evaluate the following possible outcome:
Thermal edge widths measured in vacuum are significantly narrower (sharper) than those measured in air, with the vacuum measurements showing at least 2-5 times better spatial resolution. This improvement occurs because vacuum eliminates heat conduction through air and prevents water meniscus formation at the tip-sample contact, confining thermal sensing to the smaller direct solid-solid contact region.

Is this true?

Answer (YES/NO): NO